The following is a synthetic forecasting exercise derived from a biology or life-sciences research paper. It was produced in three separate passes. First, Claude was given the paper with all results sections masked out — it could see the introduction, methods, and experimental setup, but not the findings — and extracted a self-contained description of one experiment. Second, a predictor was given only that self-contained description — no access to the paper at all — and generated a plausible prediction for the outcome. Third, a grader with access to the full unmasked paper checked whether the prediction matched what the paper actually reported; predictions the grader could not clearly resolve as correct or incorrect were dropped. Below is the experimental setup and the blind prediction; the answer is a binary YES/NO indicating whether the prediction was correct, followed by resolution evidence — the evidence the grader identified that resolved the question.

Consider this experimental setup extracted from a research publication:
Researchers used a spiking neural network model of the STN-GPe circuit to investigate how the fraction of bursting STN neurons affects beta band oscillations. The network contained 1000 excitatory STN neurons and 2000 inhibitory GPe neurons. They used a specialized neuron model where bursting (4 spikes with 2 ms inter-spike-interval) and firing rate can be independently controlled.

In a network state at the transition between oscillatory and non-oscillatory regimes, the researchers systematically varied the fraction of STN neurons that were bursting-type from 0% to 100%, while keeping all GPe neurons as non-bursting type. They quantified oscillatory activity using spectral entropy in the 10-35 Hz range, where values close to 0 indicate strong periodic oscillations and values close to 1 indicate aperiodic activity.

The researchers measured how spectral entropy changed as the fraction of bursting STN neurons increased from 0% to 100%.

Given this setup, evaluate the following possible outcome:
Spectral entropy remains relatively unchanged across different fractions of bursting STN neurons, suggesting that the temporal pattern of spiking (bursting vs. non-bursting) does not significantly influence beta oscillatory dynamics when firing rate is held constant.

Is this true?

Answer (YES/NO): NO